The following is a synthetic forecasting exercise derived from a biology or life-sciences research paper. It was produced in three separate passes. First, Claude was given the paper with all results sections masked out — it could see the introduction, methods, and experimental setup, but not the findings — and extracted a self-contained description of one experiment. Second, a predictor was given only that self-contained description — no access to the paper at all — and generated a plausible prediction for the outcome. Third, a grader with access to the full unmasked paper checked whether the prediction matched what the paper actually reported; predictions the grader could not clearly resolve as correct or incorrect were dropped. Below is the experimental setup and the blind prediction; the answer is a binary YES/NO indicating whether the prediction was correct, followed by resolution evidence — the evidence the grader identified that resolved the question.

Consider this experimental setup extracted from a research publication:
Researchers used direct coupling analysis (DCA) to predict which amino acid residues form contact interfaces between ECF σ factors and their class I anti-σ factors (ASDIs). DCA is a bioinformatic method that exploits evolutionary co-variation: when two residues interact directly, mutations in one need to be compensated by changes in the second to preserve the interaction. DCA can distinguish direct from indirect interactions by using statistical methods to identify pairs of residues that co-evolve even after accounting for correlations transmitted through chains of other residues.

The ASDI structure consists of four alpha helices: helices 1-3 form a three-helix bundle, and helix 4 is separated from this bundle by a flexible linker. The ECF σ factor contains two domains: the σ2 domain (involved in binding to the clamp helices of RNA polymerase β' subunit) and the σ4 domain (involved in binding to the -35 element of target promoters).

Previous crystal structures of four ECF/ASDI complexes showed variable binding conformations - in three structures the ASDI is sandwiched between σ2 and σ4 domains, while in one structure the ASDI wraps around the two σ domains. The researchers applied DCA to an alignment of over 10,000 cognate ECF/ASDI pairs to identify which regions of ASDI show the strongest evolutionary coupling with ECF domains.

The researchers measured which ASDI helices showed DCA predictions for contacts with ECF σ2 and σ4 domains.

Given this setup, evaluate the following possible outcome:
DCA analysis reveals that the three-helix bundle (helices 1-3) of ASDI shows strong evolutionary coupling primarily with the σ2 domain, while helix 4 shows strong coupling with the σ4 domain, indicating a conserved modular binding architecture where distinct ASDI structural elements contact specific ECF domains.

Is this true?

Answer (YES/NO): NO